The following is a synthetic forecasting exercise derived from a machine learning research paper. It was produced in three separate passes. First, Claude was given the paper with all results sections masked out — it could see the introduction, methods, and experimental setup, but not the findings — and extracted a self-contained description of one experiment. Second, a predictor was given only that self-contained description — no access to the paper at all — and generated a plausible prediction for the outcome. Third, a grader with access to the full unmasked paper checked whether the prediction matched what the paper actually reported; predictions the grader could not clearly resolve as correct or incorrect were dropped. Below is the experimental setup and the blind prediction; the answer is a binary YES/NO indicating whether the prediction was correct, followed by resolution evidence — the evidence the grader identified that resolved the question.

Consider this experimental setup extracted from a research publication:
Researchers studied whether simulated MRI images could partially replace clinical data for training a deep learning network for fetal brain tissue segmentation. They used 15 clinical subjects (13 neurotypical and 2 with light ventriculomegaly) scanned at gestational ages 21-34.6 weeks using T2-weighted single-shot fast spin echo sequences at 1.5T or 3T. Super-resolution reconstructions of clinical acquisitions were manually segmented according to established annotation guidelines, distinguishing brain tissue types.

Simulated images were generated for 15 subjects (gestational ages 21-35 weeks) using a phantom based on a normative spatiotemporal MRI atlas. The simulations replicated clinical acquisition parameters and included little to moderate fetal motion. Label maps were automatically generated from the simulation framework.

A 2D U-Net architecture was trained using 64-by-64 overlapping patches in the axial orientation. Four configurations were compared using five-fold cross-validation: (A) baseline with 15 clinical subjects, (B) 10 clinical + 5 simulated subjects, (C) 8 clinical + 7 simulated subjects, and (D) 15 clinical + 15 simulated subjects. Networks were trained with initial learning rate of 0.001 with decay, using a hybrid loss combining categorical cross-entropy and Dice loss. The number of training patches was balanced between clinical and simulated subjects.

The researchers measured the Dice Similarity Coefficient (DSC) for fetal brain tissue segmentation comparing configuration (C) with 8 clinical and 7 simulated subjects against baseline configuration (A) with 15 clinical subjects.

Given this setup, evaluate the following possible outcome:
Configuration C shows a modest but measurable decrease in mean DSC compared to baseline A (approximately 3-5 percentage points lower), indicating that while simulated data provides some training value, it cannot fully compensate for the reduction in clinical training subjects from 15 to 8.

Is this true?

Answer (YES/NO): NO